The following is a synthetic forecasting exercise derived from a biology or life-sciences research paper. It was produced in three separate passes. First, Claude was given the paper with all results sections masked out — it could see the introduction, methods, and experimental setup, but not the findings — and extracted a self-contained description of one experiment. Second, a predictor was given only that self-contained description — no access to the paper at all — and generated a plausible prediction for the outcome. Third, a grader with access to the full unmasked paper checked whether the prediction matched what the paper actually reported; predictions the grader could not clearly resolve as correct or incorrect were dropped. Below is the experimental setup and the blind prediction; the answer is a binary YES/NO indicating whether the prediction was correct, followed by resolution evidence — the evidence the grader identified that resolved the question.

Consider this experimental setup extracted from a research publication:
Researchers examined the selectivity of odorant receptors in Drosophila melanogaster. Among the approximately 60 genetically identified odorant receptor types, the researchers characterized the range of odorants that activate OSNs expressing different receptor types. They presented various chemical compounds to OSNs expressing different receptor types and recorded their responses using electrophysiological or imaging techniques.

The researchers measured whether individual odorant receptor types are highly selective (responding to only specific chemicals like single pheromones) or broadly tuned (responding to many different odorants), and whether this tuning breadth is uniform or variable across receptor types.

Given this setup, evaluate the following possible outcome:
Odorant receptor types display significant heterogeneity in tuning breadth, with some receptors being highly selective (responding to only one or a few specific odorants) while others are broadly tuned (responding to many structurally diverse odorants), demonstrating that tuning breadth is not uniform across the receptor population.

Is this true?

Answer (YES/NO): YES